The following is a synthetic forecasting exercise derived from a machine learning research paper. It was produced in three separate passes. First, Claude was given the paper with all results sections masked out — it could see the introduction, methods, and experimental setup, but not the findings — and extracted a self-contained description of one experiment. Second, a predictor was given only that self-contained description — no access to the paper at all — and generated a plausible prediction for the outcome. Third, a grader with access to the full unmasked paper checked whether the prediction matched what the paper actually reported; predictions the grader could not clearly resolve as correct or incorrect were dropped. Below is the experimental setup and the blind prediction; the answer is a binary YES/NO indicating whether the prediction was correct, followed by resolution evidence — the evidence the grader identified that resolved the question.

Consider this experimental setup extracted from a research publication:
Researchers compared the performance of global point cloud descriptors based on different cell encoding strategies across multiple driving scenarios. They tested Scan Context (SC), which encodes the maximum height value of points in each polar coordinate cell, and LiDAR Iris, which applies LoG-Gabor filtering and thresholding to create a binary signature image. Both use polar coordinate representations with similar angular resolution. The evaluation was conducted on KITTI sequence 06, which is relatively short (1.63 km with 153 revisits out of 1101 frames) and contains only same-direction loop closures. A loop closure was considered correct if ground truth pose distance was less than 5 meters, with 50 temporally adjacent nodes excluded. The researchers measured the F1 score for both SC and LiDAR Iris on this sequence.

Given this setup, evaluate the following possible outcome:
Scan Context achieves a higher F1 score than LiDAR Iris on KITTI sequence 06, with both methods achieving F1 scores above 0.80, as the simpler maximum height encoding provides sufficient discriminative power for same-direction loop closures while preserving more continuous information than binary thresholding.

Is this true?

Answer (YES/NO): NO